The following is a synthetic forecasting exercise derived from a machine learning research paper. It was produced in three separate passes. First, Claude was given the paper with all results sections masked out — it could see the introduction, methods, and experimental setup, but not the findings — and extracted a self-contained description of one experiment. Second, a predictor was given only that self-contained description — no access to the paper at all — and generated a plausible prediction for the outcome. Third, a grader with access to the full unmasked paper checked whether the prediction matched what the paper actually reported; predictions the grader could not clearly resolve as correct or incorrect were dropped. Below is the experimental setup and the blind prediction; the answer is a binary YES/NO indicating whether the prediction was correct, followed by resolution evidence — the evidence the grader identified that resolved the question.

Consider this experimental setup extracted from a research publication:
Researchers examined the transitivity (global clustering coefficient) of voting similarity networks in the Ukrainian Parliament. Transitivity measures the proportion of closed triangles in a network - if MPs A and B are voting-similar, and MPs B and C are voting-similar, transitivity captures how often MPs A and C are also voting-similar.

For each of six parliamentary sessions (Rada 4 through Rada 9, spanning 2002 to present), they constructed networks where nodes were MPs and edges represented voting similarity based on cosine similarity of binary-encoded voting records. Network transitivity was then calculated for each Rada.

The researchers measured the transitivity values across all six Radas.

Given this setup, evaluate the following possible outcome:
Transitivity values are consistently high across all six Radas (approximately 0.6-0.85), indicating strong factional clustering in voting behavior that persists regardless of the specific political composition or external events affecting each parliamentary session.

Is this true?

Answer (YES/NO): NO